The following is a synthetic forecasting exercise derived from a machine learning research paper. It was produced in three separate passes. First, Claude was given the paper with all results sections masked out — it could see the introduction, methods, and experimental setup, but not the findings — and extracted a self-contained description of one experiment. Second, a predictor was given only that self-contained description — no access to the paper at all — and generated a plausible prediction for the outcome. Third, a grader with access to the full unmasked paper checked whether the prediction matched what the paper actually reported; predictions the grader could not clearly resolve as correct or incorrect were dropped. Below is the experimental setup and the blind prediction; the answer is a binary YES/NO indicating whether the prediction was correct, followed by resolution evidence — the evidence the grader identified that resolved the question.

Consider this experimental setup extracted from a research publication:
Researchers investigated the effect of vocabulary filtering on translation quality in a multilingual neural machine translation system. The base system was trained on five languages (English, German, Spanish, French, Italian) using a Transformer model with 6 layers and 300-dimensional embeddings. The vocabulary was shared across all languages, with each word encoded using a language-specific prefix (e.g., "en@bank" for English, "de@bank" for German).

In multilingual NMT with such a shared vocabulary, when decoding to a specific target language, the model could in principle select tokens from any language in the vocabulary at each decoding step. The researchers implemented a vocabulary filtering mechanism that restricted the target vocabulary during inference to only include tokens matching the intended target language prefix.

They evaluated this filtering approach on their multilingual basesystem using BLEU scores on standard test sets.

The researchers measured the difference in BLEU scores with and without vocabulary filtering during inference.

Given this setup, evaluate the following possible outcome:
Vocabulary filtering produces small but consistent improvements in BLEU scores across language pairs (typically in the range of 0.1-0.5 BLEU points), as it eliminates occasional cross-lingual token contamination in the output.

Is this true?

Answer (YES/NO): YES